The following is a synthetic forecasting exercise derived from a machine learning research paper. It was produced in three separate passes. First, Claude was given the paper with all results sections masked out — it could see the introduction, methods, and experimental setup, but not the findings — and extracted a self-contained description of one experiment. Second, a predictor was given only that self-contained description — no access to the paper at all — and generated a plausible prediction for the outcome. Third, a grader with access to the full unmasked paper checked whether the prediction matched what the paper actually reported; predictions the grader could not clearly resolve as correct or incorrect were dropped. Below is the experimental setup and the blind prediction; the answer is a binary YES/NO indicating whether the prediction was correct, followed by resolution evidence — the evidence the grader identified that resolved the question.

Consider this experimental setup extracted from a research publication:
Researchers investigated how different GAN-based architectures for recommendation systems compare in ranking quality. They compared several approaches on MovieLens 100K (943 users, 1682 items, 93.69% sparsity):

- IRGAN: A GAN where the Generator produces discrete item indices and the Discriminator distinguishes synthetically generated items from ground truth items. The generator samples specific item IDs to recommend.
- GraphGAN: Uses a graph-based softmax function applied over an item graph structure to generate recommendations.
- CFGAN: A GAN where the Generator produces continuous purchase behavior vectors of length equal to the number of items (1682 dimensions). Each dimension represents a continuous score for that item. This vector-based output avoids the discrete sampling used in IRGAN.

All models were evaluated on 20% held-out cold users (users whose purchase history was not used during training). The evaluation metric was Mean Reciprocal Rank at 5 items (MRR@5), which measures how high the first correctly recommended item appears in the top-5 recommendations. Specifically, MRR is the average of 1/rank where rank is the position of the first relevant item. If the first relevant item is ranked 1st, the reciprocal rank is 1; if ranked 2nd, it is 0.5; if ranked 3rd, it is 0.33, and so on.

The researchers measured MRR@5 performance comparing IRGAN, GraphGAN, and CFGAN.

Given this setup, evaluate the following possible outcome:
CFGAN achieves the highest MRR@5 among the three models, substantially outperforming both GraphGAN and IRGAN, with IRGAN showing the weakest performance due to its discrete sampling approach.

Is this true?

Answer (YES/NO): NO